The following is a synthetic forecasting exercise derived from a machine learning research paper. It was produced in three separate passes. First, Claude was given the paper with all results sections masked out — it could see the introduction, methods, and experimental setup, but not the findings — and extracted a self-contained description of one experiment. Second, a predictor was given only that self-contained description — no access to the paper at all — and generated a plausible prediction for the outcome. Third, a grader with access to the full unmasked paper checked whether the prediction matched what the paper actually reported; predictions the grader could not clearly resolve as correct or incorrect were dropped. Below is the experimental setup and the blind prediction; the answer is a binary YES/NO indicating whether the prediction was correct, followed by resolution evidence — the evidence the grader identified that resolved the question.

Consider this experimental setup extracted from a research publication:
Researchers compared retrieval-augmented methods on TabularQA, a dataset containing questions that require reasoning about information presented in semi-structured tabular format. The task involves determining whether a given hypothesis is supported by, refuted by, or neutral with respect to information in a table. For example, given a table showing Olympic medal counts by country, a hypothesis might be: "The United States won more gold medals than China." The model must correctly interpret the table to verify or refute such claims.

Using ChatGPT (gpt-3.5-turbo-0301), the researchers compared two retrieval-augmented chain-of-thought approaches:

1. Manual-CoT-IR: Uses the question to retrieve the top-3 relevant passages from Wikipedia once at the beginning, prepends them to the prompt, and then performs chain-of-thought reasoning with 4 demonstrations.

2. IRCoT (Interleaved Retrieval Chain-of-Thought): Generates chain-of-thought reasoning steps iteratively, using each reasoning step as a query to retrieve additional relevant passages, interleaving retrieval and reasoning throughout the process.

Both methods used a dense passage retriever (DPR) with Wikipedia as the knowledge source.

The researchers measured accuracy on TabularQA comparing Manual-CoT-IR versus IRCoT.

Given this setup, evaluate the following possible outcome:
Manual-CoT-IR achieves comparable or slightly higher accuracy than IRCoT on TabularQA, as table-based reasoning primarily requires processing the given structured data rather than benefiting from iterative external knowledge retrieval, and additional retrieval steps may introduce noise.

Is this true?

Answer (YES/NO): YES